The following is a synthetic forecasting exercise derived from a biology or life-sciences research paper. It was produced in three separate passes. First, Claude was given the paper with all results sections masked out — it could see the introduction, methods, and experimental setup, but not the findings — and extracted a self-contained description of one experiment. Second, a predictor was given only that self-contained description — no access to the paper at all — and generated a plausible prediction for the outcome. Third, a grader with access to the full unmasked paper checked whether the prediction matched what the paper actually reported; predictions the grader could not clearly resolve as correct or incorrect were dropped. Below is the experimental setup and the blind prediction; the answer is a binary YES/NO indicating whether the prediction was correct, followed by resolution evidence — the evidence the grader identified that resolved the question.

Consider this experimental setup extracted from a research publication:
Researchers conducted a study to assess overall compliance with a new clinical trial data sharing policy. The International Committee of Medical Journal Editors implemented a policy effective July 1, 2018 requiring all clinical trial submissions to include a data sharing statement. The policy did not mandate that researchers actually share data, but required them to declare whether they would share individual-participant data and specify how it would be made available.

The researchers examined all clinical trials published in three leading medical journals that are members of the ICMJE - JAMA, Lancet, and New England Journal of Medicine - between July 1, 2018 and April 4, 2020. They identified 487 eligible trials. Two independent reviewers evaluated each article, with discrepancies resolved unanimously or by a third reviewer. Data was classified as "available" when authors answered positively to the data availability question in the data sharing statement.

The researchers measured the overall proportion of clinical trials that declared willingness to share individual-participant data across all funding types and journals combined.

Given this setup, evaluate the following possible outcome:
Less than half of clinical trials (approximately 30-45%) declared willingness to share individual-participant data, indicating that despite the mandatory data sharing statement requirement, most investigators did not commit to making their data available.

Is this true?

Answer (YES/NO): NO